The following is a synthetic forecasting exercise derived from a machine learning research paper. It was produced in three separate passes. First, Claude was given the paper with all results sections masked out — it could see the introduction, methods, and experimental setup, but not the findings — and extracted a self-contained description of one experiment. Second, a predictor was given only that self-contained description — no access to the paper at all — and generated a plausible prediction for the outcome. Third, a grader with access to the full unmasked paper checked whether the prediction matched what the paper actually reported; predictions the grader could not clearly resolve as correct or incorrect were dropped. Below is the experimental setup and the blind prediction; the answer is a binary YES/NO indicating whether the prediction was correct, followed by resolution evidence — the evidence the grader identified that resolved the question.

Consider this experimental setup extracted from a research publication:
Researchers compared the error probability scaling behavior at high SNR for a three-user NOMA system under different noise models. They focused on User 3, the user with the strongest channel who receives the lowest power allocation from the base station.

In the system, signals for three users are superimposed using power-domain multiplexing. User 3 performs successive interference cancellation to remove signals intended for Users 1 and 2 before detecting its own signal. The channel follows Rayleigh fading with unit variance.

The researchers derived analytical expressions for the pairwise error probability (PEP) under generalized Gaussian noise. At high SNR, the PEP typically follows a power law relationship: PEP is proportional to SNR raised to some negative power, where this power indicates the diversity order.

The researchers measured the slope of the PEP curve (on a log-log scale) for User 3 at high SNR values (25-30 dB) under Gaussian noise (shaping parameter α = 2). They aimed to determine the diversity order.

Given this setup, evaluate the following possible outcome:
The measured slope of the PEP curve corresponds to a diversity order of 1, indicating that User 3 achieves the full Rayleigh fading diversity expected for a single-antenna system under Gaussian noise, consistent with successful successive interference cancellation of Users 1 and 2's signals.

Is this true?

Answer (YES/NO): NO